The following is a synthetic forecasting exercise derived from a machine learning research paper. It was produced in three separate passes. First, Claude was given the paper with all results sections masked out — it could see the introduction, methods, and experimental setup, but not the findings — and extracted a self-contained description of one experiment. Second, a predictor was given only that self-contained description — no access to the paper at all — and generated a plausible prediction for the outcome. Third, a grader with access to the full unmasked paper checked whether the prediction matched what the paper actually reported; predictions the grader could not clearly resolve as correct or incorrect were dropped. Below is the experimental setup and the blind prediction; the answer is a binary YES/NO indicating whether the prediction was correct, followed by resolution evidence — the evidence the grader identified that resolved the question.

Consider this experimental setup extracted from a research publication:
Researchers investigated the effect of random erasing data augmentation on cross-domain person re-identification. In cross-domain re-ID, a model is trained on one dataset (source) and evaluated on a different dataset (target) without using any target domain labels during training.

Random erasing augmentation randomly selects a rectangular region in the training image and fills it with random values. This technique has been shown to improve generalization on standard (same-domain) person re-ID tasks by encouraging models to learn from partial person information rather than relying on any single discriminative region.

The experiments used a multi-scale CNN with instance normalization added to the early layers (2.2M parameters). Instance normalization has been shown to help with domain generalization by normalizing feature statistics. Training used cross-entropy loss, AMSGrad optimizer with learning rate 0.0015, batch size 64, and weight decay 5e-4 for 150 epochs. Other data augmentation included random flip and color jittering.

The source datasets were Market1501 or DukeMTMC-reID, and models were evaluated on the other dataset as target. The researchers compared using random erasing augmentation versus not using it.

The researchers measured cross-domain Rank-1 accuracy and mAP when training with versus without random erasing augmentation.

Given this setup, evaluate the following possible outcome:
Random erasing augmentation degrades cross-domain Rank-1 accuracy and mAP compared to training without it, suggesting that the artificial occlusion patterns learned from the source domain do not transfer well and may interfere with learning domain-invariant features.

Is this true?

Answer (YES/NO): YES